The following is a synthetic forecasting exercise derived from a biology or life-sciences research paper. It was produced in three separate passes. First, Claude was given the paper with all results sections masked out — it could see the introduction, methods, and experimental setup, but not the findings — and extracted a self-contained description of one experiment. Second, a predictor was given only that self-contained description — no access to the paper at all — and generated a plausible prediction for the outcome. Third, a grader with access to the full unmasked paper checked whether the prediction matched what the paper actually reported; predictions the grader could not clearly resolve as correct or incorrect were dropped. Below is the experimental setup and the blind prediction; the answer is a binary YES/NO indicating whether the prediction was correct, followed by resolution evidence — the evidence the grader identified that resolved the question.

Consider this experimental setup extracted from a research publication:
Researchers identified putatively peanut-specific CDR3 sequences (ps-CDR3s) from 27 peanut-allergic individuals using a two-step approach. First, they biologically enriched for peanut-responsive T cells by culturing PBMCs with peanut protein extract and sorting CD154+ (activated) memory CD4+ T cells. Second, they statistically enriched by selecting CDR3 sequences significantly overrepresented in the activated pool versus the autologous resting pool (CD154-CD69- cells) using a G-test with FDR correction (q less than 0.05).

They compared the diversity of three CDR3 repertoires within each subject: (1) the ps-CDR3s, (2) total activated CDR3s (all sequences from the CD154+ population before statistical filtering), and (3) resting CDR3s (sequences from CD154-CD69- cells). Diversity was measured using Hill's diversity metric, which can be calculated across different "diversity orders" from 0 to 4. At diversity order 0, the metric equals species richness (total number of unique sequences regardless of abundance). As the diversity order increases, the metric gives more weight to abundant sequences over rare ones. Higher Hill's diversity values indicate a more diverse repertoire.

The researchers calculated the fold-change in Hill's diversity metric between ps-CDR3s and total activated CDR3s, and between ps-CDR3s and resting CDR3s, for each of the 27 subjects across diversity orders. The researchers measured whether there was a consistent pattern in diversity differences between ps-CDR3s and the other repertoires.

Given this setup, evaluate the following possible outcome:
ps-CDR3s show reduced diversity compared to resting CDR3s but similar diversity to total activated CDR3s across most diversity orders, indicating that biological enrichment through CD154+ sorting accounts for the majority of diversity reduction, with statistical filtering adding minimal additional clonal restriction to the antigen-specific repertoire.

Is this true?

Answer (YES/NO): NO